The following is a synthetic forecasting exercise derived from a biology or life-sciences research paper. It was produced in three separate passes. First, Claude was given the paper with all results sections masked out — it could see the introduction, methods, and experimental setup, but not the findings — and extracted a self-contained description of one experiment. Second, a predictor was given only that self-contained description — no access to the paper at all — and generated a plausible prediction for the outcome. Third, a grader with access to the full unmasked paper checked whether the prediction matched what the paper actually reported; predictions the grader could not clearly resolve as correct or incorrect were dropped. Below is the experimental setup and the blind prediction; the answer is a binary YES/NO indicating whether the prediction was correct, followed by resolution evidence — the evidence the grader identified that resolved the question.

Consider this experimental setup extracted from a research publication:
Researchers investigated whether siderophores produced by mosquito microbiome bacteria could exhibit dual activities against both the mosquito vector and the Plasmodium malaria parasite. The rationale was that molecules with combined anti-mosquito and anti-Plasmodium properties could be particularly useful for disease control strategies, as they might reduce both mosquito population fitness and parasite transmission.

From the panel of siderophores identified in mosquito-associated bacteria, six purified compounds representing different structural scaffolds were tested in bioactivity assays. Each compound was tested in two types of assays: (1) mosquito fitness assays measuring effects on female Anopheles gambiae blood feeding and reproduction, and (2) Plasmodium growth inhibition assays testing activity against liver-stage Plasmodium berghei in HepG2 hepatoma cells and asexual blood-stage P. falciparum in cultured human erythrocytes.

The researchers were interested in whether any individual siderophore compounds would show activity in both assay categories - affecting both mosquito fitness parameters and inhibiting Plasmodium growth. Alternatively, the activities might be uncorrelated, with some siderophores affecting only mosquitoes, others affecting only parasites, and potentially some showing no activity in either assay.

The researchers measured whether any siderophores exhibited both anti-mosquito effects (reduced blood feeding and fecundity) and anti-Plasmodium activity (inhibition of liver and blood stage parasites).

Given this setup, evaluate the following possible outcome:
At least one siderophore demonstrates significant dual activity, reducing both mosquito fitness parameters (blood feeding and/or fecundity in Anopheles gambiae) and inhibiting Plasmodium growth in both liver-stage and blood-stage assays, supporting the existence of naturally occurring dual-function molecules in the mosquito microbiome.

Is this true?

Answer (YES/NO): YES